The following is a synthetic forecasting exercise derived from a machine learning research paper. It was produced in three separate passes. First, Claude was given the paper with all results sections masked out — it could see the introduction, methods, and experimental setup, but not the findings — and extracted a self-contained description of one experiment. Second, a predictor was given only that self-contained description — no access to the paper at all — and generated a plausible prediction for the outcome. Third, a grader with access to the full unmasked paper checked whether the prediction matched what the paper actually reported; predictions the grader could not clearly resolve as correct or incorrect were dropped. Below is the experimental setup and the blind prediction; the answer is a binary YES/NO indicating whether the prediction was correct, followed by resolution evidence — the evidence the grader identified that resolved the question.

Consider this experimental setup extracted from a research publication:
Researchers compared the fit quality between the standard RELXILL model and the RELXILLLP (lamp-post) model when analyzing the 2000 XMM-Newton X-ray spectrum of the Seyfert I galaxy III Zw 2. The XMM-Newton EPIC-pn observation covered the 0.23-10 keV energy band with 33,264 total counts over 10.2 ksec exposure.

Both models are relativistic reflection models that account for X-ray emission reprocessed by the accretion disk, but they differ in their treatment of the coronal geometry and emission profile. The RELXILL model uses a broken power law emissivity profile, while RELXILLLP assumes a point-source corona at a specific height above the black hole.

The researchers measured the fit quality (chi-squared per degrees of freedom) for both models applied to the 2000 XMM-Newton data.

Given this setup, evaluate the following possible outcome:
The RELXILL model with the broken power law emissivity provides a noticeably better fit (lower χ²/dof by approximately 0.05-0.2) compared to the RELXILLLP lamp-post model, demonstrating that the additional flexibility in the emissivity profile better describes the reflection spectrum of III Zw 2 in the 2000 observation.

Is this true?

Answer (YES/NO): NO